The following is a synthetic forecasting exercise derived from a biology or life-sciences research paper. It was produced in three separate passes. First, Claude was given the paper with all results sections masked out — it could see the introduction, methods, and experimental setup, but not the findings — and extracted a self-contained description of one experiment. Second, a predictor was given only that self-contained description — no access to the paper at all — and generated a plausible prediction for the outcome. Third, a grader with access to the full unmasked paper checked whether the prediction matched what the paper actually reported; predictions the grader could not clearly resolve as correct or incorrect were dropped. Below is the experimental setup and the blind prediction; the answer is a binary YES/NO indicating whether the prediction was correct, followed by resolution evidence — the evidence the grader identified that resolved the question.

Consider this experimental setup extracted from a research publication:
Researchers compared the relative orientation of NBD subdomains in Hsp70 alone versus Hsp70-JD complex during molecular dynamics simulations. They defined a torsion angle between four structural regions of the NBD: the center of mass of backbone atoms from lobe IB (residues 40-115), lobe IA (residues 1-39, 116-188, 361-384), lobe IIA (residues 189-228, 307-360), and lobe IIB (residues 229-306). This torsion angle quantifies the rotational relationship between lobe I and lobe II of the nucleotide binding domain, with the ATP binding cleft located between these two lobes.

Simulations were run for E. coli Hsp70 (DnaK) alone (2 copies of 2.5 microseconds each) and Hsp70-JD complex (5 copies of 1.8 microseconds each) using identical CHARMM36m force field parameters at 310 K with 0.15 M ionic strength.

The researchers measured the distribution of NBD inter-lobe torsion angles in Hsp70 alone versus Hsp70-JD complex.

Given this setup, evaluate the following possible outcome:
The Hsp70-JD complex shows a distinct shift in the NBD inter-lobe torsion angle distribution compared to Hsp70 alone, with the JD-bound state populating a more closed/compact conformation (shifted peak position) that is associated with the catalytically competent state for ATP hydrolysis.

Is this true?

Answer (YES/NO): YES